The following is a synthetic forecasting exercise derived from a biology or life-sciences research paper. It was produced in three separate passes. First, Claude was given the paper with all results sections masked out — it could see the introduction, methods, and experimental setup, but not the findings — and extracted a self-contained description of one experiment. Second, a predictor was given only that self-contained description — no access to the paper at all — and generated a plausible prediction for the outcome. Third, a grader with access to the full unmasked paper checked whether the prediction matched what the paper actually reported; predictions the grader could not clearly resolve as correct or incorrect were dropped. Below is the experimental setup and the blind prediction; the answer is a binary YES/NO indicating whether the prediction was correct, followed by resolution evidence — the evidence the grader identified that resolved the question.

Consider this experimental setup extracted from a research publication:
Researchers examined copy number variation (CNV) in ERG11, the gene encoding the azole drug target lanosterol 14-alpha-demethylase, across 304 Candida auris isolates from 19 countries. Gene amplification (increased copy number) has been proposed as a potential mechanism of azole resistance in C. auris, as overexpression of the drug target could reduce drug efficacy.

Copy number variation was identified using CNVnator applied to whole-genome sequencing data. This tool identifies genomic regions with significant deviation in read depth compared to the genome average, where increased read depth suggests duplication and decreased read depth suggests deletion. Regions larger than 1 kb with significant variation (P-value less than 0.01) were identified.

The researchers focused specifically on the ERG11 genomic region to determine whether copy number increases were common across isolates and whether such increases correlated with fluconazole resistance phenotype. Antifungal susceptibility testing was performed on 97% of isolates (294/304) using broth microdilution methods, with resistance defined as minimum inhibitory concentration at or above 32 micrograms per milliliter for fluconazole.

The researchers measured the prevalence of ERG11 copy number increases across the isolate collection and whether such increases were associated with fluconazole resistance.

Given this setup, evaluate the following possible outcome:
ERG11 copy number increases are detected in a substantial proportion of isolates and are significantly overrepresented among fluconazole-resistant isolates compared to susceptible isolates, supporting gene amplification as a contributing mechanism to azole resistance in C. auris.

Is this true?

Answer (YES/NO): NO